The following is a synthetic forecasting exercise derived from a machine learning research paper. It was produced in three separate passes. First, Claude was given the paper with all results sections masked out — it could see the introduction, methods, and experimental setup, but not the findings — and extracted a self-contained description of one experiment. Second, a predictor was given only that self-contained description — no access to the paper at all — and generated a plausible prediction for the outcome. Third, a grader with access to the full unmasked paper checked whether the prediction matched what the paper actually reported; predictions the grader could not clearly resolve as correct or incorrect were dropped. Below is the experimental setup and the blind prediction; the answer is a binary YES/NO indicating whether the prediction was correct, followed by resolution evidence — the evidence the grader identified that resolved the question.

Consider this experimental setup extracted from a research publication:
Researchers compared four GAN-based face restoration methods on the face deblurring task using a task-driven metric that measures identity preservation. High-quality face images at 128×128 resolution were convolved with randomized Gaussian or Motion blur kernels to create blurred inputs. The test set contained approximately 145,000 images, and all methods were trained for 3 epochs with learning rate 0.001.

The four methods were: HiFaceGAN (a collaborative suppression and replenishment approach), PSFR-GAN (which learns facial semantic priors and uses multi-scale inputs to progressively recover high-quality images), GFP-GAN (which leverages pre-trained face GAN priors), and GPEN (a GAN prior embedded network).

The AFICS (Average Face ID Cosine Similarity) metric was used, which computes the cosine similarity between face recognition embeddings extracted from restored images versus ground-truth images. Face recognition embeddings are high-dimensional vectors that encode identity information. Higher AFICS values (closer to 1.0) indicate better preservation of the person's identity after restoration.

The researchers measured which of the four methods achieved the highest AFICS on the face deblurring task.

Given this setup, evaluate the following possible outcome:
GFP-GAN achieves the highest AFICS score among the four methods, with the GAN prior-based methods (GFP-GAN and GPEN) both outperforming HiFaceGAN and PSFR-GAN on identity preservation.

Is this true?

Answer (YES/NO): NO